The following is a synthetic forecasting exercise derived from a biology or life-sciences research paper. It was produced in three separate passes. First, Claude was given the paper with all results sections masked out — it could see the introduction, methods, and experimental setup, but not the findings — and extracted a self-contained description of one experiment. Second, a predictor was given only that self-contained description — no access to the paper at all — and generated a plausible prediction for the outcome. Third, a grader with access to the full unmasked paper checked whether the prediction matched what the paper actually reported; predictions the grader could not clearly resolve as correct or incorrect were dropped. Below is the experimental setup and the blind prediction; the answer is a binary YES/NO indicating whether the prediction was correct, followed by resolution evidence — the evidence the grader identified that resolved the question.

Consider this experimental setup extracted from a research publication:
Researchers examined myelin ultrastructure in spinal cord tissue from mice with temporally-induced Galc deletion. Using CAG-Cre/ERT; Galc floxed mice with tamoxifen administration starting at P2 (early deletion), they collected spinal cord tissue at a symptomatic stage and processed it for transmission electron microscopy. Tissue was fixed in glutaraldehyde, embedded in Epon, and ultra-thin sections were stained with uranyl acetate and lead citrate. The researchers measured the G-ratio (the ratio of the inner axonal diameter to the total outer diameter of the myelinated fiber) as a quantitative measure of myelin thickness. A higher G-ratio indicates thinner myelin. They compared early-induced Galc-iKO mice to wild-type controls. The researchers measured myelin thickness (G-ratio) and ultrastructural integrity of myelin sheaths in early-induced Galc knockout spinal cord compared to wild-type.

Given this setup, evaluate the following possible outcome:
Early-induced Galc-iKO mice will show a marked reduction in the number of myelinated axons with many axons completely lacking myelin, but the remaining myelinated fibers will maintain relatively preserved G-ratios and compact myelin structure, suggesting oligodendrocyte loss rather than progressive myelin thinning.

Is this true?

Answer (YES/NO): NO